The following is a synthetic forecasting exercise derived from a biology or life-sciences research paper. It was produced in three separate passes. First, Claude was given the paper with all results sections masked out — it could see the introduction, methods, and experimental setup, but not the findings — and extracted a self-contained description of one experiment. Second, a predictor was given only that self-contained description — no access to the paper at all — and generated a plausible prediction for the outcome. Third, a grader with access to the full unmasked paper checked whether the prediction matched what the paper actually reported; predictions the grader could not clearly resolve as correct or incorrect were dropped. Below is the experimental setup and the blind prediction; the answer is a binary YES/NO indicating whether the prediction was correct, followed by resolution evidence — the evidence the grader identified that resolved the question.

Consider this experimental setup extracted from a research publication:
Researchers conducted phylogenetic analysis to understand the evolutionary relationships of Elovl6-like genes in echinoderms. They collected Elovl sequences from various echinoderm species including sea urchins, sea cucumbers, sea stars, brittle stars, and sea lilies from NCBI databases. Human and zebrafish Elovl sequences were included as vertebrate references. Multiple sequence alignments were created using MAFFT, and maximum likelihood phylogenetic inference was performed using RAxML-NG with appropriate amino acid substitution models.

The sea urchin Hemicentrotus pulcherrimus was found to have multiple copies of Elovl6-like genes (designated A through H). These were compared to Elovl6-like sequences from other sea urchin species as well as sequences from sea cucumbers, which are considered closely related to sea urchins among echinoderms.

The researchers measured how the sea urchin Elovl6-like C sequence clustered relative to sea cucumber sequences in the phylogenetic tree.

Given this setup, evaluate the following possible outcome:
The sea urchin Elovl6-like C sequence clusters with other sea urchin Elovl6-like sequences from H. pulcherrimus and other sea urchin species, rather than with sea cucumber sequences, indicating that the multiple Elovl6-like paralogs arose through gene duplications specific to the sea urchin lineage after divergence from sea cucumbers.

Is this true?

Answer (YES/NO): NO